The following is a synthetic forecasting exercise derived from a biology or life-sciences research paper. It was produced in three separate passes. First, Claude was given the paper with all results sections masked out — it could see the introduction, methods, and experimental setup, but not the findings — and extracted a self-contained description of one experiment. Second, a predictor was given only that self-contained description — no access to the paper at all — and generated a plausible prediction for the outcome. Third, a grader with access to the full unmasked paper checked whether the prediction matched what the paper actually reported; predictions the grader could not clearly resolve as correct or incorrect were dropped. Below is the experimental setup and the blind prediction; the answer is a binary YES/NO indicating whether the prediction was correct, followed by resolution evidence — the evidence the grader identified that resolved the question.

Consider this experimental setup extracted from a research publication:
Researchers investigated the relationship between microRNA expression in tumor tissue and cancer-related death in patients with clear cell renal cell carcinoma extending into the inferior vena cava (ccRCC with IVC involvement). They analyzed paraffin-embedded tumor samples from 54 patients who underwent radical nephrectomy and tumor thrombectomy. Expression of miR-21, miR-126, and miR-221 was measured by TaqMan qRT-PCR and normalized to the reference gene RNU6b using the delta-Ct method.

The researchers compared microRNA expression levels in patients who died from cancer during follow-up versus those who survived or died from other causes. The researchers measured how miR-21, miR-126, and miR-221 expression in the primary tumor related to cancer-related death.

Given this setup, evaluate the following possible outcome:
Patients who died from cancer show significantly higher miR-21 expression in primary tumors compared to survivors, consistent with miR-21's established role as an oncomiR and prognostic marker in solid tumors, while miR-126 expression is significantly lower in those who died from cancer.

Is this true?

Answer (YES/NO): YES